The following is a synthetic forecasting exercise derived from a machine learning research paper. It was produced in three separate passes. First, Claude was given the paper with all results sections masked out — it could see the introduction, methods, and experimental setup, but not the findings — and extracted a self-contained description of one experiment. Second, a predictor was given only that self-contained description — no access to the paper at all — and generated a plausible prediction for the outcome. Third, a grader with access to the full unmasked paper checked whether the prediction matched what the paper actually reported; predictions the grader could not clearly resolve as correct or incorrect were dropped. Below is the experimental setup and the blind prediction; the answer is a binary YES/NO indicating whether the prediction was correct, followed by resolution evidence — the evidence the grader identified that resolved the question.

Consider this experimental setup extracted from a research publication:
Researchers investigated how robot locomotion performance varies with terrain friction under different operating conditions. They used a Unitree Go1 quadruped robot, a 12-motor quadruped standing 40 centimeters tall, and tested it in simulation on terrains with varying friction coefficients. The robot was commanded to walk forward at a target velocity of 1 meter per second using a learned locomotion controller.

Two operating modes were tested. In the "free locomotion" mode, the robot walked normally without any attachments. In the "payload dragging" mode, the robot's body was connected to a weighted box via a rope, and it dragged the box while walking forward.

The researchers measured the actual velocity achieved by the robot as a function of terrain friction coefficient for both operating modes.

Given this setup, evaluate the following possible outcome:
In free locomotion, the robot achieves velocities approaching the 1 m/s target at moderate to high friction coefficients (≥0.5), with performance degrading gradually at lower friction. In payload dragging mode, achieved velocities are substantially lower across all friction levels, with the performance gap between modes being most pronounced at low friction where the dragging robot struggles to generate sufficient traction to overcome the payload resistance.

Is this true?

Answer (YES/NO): NO